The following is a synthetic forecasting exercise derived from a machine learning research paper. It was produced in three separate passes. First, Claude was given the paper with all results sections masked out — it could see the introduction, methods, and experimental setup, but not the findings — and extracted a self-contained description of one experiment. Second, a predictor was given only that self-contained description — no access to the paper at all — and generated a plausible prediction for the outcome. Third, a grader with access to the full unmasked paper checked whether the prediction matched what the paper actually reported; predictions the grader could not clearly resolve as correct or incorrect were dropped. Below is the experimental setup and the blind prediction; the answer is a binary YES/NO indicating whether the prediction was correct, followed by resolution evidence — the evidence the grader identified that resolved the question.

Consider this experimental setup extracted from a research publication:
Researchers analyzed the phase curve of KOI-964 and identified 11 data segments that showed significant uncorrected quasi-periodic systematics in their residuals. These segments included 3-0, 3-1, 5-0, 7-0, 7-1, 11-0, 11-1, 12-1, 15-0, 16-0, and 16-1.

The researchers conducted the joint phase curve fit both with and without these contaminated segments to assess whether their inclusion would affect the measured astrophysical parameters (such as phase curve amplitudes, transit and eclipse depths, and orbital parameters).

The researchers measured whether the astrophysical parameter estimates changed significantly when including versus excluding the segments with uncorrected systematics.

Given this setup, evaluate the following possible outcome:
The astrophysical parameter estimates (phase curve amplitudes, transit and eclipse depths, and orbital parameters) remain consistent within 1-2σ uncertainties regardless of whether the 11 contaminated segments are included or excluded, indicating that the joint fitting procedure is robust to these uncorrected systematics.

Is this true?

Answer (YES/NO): YES